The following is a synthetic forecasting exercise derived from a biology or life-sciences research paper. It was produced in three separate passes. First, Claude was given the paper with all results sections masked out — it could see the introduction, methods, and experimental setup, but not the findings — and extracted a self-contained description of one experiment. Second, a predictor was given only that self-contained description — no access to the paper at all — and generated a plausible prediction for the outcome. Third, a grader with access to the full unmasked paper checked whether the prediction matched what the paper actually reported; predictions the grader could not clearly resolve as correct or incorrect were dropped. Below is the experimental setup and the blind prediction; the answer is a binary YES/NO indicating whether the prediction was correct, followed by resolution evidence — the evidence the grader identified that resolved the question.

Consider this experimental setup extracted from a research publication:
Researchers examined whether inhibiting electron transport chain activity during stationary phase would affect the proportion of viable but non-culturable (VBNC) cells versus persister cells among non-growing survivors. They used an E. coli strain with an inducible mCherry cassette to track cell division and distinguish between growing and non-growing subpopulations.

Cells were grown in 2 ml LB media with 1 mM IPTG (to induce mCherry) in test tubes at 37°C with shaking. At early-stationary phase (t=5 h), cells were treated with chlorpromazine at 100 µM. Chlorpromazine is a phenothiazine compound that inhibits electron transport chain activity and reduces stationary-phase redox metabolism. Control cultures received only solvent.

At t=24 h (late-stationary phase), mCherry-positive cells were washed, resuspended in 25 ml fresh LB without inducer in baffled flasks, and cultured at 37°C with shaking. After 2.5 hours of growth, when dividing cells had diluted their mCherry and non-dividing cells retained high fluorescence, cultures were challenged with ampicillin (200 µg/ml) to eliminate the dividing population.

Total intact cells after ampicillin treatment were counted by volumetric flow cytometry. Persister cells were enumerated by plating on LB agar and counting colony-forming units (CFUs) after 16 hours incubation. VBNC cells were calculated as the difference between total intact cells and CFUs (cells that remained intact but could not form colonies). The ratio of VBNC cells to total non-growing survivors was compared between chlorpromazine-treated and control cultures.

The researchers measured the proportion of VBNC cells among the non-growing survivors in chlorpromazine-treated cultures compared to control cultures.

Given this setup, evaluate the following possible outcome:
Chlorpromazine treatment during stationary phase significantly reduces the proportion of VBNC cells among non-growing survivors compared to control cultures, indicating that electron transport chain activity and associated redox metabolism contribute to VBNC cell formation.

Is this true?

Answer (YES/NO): YES